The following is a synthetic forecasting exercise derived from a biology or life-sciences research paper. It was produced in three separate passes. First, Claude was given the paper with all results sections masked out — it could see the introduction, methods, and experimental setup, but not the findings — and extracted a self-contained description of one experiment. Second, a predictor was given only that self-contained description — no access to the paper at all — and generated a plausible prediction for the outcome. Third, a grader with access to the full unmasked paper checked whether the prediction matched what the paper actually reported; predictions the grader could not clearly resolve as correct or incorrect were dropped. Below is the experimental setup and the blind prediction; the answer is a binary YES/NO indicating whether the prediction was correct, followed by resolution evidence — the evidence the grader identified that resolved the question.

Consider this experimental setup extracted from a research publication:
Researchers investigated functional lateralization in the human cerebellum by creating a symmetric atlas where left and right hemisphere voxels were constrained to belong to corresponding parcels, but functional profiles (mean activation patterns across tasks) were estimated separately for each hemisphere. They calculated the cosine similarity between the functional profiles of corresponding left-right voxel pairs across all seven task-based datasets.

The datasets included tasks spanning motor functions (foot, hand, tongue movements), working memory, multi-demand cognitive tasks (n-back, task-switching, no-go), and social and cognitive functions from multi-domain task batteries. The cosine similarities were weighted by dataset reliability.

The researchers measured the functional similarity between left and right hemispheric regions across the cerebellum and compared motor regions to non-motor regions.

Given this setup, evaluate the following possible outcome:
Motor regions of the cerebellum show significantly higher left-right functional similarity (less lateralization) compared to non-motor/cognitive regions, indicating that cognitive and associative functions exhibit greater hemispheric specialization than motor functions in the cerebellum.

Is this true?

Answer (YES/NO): NO